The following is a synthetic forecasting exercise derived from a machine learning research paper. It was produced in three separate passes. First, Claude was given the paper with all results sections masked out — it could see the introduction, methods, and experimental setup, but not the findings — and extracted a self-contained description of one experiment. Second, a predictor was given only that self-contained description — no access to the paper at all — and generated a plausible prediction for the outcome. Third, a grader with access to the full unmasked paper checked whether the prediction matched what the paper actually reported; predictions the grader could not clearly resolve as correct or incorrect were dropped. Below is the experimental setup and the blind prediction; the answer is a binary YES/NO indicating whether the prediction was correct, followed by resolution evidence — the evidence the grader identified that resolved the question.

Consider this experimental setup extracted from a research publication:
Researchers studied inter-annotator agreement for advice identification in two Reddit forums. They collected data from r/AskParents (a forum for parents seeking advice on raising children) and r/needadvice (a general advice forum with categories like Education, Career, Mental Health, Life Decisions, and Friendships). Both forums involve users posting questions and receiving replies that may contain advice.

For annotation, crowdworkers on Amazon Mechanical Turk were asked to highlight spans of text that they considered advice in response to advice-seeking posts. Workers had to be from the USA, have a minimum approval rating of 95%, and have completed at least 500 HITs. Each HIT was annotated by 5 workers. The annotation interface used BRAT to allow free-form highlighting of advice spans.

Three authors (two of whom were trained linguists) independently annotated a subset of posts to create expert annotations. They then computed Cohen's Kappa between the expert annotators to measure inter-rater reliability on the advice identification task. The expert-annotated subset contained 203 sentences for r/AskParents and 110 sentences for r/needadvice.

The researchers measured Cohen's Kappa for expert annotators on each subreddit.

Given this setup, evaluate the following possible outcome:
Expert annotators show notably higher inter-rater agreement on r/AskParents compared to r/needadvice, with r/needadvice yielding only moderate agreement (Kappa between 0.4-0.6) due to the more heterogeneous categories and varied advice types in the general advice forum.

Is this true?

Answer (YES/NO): NO